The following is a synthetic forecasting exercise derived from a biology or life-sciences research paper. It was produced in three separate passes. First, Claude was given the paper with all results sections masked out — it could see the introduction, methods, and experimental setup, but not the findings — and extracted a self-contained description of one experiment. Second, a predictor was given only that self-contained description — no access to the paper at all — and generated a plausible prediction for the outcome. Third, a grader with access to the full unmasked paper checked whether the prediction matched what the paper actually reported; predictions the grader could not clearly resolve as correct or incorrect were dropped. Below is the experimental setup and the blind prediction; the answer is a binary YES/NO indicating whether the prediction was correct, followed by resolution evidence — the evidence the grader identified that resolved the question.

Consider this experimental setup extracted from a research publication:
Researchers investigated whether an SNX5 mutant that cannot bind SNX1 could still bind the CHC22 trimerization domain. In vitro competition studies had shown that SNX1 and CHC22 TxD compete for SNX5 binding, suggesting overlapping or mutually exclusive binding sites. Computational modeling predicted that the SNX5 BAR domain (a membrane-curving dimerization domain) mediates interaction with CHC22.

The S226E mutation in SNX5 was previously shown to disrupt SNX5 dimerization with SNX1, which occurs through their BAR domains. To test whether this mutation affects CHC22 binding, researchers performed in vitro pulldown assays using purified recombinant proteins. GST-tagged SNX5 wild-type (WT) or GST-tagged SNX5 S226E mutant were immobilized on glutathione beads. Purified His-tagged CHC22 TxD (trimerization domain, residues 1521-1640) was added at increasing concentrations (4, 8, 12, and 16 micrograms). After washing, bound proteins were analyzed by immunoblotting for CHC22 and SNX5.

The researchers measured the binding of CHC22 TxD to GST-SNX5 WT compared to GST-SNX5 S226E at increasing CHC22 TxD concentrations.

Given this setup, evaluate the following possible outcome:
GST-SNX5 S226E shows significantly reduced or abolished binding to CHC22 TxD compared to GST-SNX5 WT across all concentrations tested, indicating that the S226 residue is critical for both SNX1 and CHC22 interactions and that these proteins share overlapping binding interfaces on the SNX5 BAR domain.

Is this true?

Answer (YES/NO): YES